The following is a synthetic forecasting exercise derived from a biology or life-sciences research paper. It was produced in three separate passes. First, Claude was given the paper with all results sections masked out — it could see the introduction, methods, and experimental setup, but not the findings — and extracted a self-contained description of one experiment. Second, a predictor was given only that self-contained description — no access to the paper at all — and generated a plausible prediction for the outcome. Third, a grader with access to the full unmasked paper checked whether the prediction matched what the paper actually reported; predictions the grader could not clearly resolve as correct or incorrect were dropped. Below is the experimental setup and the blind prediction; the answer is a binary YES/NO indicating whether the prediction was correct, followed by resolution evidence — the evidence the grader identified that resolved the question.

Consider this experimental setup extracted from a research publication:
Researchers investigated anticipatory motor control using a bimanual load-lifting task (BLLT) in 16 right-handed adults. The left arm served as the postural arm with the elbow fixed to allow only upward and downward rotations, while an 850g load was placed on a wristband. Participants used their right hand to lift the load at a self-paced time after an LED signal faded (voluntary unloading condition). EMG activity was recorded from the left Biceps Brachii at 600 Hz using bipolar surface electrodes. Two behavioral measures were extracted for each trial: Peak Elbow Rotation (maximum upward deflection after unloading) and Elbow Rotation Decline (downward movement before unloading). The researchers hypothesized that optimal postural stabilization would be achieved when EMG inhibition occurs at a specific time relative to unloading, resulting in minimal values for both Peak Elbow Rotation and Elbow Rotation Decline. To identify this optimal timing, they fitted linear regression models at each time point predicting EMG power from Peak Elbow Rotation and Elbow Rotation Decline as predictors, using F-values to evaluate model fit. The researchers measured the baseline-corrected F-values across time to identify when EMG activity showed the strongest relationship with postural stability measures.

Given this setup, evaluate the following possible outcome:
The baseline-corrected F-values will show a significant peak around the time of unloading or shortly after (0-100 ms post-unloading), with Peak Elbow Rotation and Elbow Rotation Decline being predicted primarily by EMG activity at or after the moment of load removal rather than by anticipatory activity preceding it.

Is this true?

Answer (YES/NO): NO